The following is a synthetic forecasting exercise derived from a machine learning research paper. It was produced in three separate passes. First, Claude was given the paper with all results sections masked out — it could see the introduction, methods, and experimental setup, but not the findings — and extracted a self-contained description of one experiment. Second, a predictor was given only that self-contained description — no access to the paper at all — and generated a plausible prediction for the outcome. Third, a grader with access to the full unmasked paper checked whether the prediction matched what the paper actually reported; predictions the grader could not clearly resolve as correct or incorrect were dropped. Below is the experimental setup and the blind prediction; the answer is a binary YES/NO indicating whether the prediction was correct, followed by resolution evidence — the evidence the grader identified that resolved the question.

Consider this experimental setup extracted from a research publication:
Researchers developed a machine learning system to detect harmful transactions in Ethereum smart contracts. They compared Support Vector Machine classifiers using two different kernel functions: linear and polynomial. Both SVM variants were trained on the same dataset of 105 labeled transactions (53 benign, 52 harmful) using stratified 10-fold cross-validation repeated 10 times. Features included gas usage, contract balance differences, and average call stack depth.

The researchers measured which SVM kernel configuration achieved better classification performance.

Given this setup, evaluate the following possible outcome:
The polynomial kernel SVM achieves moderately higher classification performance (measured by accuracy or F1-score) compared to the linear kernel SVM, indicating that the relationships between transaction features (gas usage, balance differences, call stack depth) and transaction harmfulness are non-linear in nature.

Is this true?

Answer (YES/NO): NO